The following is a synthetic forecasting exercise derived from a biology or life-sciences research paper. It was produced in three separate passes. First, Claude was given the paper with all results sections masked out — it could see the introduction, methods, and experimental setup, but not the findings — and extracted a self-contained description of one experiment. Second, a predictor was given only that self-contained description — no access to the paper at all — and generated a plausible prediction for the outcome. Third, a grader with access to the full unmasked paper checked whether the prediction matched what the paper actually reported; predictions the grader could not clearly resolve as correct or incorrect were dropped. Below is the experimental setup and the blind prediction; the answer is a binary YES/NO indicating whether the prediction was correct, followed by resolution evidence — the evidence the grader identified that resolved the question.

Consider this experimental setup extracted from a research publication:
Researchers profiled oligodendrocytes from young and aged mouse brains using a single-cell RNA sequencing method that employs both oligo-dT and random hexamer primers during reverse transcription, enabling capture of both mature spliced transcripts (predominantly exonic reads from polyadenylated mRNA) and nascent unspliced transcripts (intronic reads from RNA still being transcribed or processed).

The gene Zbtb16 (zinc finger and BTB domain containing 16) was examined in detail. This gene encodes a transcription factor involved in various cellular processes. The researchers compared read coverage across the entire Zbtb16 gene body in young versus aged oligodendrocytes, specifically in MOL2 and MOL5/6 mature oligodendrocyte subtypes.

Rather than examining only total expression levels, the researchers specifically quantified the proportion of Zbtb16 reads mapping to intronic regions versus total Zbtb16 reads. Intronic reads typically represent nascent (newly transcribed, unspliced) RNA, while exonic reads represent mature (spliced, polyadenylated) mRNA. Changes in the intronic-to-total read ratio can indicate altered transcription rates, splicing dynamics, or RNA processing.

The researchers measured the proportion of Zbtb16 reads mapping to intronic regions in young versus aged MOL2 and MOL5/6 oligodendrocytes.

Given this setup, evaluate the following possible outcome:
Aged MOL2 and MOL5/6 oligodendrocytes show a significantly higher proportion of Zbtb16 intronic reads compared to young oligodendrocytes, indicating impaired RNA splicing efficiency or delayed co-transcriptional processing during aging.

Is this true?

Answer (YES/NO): NO